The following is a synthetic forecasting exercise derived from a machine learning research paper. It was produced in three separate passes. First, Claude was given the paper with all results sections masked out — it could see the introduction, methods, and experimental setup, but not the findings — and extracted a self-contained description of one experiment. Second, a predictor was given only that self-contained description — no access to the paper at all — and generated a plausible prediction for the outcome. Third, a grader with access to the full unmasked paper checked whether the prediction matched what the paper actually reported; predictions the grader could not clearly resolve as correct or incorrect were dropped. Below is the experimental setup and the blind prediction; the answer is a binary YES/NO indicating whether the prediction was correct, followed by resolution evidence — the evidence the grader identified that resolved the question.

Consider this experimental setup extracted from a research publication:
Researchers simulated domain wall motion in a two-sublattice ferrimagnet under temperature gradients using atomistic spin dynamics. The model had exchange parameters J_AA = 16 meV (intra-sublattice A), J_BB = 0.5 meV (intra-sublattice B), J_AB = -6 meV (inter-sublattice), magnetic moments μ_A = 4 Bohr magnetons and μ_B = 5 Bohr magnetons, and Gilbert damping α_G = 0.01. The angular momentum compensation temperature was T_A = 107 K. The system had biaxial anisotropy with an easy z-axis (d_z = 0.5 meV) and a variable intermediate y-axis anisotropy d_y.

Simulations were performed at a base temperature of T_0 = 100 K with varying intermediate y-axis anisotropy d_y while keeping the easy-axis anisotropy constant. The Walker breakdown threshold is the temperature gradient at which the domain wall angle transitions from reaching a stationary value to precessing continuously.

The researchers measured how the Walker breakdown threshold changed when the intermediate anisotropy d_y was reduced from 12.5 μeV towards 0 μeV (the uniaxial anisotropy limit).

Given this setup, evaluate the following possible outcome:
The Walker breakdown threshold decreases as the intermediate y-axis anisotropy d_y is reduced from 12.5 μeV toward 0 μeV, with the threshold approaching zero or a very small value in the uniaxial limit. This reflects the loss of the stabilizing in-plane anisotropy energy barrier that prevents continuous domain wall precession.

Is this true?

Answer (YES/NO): YES